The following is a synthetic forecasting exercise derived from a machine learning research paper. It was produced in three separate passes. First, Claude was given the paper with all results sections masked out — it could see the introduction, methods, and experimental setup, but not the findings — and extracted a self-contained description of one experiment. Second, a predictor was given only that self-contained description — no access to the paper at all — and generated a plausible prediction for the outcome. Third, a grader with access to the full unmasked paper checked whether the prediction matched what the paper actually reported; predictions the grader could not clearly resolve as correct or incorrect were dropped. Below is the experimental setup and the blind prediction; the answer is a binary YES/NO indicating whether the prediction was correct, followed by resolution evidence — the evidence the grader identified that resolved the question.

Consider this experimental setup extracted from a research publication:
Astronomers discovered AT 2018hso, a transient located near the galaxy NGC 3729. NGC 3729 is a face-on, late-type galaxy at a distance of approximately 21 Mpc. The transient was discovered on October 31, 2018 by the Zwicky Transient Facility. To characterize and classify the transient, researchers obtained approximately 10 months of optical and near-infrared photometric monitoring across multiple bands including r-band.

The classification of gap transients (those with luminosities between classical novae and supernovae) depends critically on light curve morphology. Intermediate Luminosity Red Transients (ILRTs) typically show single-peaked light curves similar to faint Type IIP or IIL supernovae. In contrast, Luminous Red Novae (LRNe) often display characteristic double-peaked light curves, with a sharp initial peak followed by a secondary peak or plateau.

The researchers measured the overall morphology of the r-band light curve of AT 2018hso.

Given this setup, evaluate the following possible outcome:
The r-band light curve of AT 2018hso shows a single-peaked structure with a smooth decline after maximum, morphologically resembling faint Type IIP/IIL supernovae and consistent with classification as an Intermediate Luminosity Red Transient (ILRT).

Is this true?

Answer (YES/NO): NO